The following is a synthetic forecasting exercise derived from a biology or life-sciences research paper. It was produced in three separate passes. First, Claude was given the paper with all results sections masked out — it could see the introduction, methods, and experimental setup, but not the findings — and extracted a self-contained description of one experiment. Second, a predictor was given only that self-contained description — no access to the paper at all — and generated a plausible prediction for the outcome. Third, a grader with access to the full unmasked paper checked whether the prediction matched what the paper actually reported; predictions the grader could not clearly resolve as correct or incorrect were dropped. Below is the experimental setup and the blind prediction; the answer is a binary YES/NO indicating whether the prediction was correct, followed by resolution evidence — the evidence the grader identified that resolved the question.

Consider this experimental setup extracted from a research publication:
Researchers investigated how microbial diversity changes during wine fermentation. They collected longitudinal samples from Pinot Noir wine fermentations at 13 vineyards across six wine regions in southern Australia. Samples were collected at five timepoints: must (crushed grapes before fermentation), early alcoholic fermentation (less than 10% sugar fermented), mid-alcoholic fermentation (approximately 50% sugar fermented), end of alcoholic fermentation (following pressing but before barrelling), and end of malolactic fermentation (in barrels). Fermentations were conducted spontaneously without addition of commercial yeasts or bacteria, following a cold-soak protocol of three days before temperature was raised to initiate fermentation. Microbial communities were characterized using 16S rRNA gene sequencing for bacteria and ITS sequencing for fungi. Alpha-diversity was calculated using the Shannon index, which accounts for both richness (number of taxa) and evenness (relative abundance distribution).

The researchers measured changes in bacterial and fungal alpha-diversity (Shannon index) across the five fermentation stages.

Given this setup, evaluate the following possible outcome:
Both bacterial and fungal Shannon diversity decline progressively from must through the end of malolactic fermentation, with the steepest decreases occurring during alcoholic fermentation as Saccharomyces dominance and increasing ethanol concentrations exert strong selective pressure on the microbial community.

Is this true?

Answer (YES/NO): NO